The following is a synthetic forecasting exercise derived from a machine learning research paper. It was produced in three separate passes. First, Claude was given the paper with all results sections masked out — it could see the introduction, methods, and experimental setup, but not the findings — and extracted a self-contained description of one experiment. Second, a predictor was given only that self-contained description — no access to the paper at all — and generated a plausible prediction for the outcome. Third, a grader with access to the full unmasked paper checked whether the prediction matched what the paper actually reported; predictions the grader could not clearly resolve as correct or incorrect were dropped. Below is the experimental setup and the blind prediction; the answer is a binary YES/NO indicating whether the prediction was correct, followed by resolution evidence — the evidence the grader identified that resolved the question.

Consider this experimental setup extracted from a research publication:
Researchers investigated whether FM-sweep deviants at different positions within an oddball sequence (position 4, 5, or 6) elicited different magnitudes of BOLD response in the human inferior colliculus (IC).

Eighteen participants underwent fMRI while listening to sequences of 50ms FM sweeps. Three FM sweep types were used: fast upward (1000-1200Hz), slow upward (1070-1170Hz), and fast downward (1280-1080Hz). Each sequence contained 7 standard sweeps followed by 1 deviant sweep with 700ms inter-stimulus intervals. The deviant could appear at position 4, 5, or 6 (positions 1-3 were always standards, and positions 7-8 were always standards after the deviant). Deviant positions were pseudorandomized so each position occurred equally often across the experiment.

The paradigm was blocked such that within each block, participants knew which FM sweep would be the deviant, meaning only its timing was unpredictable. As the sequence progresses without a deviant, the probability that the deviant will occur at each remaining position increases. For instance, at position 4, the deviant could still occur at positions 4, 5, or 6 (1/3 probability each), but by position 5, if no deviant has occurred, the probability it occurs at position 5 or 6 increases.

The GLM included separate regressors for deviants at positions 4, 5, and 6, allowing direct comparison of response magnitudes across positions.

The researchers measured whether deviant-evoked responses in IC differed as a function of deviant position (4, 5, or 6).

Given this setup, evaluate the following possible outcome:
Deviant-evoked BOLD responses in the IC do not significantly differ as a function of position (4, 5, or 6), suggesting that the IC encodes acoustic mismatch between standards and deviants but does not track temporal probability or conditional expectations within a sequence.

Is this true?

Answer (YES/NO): NO